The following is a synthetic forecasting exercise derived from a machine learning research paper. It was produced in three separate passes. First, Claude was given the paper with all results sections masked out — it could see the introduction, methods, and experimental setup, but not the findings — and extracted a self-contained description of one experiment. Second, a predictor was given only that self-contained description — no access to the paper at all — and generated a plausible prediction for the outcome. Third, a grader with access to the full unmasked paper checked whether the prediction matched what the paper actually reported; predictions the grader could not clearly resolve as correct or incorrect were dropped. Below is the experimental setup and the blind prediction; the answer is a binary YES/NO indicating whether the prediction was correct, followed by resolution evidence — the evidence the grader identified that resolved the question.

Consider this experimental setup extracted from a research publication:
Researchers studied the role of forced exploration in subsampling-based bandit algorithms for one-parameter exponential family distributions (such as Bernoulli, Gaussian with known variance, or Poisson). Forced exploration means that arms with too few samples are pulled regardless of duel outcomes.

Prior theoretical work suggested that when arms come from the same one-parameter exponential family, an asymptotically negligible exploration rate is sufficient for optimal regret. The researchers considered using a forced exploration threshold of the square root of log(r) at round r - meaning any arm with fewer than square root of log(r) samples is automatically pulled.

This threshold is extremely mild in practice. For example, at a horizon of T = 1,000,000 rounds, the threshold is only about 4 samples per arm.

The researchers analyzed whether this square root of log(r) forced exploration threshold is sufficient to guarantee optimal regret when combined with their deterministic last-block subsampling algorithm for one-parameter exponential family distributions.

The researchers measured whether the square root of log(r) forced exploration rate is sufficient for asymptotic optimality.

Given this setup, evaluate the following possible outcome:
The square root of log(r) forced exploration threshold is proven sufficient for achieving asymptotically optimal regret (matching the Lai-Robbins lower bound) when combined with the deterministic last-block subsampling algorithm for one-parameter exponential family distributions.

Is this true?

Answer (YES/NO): YES